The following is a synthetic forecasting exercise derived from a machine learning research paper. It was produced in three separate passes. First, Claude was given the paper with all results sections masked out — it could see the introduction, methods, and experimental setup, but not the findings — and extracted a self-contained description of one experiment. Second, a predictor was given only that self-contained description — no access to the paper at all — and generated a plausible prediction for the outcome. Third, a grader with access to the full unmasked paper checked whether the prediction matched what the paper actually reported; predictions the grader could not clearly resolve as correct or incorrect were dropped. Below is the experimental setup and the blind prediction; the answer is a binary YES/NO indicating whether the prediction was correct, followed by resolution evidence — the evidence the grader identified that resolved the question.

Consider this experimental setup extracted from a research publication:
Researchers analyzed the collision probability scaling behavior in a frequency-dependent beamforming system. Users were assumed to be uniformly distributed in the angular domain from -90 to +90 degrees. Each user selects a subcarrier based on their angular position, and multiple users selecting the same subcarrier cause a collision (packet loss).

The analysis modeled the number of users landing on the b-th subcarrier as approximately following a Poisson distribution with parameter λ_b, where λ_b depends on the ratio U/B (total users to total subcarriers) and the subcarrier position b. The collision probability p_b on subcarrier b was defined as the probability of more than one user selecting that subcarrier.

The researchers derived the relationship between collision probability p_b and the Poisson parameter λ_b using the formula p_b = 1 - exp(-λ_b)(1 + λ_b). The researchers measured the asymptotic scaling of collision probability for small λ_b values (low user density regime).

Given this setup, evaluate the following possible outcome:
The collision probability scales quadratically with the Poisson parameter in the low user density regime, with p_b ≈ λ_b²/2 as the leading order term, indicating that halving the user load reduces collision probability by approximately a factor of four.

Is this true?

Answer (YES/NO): YES